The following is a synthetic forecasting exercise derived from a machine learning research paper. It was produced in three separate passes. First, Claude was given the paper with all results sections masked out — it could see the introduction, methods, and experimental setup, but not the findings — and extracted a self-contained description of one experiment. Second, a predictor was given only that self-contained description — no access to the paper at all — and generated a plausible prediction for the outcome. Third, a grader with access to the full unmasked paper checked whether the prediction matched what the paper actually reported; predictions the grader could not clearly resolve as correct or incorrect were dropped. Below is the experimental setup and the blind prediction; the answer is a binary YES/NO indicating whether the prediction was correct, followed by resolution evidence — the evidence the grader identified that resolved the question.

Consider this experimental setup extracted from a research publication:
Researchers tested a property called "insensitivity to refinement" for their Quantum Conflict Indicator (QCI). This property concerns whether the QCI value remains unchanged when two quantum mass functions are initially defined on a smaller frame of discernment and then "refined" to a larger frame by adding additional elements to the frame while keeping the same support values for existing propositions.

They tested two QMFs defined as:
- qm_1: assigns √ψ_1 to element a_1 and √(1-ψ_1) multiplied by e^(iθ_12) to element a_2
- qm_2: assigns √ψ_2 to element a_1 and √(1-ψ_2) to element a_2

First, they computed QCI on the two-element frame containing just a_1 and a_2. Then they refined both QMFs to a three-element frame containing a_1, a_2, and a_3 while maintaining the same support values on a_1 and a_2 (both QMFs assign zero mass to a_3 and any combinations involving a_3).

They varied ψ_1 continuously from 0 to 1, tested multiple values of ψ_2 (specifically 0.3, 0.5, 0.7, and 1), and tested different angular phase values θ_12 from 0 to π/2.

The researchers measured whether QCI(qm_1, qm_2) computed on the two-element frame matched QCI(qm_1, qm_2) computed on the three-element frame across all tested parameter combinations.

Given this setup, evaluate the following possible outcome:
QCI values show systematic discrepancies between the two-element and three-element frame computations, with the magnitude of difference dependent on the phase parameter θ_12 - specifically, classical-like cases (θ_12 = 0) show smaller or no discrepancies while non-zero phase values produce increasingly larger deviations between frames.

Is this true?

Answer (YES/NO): NO